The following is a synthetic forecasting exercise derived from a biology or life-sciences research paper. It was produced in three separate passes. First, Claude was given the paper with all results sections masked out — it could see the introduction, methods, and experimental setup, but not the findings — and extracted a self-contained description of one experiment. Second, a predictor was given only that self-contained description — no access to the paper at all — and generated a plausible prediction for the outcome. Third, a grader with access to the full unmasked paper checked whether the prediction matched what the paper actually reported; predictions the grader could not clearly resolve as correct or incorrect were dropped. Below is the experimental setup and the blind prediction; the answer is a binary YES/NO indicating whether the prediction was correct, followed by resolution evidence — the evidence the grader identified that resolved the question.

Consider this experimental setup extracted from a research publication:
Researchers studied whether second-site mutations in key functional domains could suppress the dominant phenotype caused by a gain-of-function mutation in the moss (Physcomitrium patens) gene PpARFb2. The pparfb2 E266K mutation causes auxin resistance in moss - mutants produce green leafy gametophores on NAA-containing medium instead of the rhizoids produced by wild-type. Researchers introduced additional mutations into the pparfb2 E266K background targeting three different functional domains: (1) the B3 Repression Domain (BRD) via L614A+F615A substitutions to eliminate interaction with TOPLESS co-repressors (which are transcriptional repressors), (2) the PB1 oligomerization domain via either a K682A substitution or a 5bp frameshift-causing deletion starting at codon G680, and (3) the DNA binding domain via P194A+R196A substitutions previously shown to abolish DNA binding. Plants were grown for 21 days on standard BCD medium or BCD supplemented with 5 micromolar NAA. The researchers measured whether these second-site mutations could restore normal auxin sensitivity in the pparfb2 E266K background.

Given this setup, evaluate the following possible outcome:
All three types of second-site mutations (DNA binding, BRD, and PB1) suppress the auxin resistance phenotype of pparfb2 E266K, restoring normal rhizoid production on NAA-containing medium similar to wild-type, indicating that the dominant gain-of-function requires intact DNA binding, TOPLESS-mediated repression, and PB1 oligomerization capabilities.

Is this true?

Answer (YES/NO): NO